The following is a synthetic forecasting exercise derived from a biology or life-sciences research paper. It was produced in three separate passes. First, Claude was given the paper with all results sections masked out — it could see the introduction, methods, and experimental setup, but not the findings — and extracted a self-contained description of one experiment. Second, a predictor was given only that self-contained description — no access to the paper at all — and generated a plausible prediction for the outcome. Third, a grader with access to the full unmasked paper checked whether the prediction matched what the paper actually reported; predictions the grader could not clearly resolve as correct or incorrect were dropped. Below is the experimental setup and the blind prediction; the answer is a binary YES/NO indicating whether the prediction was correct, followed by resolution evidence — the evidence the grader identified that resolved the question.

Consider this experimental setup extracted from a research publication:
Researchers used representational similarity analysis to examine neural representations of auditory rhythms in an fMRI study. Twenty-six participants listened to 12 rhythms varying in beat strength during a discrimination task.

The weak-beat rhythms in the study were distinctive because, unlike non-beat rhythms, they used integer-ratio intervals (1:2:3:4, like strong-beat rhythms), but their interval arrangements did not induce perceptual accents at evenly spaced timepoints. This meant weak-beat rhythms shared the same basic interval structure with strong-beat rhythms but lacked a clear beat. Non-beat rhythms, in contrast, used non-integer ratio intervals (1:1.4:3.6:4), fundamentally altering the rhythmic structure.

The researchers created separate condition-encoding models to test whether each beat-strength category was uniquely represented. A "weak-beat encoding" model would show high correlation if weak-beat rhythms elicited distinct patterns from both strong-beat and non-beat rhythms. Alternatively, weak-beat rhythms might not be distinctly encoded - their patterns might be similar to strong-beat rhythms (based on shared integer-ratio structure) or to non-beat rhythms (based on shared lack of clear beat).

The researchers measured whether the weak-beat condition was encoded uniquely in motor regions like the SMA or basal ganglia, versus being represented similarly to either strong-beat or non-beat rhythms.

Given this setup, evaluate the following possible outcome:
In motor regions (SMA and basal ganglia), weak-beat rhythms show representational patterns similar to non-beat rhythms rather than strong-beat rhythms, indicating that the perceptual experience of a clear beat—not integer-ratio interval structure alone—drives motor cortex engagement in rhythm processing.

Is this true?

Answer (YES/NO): NO